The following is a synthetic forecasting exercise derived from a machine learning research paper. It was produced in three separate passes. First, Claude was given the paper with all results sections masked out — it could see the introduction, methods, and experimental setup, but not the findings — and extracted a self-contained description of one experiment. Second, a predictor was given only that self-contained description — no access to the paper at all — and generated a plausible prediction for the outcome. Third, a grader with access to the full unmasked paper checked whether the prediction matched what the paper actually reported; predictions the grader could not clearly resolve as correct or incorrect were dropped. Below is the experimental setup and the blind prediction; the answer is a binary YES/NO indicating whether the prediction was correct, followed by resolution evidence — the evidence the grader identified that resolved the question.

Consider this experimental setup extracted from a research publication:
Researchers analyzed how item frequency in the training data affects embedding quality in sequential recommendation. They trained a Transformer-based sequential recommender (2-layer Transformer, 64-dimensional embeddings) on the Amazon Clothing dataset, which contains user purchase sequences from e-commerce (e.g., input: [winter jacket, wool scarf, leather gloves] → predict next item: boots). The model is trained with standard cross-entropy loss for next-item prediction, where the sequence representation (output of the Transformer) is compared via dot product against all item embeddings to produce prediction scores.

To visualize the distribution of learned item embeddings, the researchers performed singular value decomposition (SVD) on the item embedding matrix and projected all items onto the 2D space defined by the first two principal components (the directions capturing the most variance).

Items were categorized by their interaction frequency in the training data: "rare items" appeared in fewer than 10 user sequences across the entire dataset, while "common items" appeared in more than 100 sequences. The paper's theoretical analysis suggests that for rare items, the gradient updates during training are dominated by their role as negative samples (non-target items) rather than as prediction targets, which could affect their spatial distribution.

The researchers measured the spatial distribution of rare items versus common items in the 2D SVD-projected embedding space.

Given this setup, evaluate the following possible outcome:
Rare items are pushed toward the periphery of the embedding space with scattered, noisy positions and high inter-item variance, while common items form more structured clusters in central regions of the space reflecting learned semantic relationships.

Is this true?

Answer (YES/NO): NO